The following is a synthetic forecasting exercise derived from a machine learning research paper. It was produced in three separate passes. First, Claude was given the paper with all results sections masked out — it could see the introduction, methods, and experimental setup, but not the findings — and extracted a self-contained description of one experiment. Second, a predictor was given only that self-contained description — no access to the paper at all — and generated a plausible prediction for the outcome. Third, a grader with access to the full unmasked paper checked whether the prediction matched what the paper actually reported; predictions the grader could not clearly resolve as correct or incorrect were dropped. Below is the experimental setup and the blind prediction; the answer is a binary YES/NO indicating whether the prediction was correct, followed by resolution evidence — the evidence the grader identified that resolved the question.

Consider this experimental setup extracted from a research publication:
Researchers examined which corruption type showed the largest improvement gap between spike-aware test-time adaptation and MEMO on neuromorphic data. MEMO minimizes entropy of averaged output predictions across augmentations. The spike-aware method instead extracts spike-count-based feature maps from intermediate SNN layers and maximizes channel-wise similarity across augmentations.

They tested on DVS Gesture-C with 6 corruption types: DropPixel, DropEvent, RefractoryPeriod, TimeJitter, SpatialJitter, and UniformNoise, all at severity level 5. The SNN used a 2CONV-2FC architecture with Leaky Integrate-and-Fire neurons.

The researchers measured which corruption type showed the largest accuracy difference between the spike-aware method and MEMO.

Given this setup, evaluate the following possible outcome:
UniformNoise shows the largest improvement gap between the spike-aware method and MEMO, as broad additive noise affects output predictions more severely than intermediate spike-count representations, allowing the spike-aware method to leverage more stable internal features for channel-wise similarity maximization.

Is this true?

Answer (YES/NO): NO